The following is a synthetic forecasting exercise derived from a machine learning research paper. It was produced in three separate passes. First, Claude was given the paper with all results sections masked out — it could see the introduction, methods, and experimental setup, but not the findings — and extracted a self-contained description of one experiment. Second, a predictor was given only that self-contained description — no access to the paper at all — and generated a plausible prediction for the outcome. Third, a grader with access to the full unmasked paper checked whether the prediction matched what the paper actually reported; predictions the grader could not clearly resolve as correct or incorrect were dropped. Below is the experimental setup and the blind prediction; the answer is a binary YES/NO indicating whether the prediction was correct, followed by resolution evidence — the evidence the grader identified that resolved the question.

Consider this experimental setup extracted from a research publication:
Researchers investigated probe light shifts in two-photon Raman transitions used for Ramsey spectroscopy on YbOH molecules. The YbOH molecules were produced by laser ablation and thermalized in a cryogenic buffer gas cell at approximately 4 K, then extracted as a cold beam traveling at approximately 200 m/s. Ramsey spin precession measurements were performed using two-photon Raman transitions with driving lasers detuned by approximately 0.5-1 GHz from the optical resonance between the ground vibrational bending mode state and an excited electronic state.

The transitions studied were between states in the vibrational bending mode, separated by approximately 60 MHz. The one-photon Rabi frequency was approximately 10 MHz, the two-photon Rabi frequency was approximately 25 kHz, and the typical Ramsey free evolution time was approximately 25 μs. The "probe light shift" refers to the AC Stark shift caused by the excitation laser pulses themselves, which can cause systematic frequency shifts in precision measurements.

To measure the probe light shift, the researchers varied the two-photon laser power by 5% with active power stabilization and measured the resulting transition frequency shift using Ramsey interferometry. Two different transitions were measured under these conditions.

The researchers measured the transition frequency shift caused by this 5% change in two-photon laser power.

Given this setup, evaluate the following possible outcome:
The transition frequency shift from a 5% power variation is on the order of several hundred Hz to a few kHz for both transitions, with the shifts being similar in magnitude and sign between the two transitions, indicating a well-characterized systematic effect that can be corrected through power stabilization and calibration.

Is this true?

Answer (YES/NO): YES